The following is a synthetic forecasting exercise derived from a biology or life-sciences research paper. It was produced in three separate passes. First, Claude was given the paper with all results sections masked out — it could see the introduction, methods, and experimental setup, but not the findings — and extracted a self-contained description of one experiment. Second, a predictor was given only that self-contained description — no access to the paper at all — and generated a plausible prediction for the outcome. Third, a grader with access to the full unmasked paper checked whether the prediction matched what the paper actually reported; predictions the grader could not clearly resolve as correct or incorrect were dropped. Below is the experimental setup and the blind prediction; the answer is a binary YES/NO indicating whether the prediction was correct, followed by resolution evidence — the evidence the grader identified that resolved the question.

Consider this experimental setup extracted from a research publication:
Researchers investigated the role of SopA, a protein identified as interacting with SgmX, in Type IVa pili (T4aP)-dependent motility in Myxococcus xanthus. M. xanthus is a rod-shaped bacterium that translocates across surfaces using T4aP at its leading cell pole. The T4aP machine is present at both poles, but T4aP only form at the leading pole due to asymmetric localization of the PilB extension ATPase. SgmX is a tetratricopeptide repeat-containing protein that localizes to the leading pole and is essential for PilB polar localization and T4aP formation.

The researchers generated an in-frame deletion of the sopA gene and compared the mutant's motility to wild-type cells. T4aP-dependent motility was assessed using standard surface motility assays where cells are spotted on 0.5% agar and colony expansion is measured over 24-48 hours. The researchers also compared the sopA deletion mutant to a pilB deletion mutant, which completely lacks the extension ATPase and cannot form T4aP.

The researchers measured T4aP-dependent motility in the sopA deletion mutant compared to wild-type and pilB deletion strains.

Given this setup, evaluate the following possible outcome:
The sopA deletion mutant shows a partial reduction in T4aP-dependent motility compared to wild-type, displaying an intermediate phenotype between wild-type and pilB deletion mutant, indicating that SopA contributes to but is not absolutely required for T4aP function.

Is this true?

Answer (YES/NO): YES